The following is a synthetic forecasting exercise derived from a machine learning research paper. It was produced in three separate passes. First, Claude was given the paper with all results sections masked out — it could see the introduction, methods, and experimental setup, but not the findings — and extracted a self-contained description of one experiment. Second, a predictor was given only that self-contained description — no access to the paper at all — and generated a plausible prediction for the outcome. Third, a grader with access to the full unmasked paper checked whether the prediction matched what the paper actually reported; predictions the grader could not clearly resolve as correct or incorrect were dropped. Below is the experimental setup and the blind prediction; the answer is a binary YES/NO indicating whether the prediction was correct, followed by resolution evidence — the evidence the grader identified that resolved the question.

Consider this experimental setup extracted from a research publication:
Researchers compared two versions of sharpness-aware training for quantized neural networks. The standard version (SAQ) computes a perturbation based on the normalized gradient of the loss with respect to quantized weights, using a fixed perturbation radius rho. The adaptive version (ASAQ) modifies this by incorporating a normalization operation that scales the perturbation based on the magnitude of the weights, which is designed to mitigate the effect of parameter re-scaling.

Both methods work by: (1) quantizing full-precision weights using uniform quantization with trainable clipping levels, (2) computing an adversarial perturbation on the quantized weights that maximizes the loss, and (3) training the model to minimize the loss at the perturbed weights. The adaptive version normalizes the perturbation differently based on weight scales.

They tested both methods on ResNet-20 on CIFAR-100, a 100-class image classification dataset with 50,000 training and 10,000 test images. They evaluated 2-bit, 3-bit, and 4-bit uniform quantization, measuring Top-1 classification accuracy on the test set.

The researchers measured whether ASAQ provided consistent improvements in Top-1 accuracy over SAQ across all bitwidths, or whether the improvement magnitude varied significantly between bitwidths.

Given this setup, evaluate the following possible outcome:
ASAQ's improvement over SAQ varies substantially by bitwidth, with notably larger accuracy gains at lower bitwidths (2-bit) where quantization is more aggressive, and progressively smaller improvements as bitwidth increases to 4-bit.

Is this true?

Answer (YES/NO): NO